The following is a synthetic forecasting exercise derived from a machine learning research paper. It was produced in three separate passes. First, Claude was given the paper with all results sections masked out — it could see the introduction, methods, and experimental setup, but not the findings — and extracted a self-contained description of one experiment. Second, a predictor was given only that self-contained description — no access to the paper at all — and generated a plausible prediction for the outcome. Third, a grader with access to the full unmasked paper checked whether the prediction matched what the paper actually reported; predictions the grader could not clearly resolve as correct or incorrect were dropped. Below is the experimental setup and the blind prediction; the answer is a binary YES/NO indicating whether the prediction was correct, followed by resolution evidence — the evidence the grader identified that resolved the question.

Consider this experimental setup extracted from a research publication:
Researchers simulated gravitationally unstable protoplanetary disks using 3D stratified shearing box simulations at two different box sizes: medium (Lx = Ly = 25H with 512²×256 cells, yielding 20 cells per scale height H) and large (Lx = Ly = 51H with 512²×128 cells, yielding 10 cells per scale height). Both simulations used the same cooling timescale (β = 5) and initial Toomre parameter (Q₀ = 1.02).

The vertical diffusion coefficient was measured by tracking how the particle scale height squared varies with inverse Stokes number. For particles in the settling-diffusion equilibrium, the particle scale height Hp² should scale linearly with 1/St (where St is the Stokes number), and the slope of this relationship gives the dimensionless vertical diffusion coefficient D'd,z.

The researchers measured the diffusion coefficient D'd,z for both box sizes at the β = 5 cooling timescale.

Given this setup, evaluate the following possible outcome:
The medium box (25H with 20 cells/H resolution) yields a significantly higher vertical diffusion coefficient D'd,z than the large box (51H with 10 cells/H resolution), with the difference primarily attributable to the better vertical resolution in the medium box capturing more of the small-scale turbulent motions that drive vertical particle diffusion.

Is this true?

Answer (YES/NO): NO